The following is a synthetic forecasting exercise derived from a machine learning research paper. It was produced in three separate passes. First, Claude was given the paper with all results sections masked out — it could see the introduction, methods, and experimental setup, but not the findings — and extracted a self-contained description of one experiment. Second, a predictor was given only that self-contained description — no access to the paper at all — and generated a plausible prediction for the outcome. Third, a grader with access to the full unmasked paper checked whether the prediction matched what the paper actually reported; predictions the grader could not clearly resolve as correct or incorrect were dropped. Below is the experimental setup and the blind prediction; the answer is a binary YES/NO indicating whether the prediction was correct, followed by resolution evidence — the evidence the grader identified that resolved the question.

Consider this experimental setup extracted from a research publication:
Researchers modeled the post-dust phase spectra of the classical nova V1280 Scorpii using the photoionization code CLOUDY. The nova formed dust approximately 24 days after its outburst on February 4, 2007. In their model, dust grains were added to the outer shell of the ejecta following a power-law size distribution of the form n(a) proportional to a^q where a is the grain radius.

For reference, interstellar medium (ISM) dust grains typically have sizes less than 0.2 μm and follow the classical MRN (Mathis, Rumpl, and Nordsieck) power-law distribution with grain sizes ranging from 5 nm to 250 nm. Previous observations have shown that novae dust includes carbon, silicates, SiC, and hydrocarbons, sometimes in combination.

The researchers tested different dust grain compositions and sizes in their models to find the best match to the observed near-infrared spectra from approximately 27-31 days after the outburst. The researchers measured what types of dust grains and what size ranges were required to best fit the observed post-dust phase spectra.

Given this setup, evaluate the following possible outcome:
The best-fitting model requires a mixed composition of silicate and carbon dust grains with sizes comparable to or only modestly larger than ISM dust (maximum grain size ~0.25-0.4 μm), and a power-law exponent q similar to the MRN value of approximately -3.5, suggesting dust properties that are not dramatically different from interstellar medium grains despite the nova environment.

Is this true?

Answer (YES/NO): NO